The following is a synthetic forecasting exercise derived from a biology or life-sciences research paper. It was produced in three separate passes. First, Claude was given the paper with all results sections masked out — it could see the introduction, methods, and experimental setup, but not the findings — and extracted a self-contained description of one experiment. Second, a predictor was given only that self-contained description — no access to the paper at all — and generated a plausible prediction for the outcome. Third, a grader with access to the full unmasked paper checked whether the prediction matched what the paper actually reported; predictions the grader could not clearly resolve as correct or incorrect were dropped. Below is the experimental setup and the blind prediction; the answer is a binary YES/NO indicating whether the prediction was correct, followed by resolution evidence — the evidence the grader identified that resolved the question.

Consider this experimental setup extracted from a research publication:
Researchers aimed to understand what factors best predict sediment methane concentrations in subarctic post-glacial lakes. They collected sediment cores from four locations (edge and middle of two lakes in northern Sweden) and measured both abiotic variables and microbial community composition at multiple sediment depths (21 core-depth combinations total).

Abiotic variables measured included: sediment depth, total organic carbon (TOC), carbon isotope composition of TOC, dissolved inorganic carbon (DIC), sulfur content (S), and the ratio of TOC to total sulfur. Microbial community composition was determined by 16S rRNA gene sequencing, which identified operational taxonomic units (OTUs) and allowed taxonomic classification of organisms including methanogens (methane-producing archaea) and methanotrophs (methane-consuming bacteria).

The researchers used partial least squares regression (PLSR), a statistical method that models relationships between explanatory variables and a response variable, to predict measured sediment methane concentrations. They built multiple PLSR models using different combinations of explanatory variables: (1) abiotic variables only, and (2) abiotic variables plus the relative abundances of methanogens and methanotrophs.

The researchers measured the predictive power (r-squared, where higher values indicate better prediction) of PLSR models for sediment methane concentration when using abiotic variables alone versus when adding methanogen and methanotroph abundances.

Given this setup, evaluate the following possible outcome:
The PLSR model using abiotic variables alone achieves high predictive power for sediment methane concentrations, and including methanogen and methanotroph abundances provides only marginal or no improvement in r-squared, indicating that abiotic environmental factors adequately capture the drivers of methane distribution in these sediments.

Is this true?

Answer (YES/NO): NO